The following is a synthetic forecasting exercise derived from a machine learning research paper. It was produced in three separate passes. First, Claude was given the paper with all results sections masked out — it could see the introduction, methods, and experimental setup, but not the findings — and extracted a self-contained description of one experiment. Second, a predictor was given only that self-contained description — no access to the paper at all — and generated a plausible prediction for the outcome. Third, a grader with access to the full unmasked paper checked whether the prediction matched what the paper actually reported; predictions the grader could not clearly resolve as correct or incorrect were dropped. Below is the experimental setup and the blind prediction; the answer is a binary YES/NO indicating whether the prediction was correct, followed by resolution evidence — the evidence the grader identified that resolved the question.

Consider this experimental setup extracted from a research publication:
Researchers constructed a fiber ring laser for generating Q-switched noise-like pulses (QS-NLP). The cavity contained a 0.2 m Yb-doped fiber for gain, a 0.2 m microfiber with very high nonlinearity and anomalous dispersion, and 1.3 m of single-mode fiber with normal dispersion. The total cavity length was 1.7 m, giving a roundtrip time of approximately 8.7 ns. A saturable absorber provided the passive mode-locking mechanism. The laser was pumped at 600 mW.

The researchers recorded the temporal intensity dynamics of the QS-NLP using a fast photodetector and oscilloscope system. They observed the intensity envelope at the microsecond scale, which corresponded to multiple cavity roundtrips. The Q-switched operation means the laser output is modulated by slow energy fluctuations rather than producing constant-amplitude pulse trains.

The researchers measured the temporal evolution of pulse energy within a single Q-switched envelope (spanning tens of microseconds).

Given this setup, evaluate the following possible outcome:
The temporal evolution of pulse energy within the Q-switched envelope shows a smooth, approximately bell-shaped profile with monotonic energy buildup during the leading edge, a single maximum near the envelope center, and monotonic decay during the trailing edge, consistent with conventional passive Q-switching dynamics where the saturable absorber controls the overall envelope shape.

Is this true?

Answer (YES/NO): NO